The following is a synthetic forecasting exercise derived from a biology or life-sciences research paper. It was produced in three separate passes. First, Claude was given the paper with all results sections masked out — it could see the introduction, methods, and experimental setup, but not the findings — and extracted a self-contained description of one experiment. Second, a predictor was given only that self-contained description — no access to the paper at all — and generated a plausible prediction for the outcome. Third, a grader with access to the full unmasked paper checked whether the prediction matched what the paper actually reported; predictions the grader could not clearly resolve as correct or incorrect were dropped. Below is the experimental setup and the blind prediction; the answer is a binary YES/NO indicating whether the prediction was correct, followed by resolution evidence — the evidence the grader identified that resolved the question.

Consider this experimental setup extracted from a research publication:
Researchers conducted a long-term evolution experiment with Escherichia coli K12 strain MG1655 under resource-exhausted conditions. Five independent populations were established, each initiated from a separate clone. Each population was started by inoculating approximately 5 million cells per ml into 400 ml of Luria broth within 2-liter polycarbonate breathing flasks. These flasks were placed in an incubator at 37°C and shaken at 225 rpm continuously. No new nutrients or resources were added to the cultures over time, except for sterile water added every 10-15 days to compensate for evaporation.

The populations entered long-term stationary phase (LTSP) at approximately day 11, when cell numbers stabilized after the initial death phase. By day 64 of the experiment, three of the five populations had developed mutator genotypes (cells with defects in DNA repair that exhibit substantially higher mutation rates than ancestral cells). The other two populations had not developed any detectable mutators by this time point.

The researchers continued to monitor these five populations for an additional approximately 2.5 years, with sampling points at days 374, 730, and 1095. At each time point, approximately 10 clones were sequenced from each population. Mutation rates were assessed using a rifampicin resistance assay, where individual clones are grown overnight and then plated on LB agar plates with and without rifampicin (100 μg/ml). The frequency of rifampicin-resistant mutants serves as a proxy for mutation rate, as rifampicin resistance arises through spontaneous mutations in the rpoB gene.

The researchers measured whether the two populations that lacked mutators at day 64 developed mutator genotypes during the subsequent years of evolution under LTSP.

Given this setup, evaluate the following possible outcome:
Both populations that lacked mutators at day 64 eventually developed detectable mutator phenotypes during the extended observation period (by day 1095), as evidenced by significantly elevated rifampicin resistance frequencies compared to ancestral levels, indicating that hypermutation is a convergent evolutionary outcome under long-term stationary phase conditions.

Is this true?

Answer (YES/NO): NO